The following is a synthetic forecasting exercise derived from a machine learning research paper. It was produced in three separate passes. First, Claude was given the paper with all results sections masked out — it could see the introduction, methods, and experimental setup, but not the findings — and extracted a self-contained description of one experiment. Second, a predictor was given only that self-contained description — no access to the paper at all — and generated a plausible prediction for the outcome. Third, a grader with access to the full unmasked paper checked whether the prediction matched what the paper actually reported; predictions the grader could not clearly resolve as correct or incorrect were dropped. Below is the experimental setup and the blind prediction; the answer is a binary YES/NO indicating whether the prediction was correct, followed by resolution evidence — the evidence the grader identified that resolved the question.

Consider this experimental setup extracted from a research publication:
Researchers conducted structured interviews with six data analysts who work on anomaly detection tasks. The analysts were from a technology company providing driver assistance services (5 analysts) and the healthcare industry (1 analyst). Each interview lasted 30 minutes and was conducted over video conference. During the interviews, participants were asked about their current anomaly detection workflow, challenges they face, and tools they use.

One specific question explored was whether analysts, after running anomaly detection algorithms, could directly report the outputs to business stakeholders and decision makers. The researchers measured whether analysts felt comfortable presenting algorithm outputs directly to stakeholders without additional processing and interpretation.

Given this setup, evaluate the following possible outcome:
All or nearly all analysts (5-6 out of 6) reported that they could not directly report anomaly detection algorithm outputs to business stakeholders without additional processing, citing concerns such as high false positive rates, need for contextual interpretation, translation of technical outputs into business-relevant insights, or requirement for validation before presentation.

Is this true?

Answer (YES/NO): YES